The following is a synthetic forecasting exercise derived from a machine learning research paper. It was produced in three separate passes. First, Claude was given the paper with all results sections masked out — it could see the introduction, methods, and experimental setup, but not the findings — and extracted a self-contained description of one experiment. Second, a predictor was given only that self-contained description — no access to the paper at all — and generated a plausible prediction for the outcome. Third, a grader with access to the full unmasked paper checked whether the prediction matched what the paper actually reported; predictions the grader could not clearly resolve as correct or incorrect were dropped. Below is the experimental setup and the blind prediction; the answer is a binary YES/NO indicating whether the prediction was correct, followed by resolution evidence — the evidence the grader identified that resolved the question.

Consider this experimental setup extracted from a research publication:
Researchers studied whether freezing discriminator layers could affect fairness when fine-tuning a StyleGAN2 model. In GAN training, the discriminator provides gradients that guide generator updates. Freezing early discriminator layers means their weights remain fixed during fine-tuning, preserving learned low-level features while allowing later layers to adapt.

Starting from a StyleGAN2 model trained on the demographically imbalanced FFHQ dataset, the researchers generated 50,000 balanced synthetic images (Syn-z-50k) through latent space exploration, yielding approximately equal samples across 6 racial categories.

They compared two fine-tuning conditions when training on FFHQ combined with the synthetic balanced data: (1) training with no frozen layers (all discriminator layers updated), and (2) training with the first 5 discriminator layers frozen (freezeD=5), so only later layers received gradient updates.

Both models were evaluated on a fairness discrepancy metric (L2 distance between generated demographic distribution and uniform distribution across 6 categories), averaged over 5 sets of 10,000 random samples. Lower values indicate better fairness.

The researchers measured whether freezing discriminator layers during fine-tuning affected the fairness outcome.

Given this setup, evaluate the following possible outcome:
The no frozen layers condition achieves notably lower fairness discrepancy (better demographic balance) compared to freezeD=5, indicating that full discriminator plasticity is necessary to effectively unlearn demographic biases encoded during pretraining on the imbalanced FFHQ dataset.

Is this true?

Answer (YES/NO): NO